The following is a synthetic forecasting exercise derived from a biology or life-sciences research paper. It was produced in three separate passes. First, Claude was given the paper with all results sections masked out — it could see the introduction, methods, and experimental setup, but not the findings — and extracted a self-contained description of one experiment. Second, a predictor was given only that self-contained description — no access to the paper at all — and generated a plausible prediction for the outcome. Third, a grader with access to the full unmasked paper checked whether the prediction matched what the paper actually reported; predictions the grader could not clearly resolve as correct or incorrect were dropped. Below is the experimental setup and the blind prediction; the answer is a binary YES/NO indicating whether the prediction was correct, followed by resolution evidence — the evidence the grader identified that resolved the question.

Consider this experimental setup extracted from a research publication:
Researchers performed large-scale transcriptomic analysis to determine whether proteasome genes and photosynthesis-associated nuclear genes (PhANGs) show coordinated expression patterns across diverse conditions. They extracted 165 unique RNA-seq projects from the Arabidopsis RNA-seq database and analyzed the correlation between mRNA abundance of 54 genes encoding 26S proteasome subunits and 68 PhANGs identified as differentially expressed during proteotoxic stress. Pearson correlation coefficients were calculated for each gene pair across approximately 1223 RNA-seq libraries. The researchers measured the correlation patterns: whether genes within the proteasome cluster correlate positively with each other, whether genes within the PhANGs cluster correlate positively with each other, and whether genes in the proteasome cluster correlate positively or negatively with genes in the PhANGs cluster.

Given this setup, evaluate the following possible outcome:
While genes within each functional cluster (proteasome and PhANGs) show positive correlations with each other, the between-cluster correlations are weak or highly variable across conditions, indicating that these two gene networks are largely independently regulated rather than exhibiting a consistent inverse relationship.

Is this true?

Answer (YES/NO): NO